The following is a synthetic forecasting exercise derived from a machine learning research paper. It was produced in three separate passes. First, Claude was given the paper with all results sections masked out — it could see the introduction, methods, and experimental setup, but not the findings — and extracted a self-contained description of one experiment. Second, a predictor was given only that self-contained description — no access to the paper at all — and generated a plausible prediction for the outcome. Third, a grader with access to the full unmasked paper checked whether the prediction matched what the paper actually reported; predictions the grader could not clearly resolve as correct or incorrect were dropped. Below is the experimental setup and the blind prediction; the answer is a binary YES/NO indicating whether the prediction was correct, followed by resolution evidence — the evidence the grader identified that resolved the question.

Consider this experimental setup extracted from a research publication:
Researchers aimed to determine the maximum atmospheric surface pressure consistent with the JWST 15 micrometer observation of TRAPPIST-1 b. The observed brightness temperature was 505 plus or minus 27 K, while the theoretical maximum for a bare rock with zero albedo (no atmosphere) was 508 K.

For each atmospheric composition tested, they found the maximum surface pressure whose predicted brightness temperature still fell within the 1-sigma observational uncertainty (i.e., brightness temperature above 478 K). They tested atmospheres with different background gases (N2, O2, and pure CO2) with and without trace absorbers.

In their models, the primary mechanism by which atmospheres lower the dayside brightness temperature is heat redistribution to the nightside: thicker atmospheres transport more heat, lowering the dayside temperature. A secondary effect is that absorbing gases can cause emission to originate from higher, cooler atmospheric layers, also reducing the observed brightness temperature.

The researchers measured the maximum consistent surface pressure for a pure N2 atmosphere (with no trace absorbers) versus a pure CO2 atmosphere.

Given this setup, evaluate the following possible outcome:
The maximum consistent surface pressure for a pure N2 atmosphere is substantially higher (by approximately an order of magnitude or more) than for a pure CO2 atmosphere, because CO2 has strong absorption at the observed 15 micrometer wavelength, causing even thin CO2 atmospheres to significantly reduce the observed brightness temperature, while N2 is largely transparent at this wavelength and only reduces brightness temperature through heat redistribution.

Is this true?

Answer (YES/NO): YES